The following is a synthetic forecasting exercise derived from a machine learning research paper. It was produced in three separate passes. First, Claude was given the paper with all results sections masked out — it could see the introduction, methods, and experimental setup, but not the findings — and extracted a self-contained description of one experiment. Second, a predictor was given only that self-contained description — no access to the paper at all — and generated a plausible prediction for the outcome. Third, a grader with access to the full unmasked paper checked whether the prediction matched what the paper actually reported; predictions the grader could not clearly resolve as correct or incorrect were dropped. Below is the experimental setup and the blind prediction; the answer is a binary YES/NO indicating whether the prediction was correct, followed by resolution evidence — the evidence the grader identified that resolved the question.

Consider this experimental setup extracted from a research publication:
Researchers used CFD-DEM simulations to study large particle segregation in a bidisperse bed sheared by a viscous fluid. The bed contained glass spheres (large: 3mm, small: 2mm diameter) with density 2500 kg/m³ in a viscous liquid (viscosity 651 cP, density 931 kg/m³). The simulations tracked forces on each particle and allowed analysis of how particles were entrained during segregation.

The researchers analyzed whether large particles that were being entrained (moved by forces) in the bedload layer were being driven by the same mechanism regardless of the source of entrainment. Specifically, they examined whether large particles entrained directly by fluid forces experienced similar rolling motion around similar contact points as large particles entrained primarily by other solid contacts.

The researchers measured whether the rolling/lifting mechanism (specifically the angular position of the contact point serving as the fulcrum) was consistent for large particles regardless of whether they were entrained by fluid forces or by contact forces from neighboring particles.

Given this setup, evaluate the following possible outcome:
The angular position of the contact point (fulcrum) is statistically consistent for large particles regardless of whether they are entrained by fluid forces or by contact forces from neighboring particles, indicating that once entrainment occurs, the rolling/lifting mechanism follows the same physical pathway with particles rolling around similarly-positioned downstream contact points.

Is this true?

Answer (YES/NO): YES